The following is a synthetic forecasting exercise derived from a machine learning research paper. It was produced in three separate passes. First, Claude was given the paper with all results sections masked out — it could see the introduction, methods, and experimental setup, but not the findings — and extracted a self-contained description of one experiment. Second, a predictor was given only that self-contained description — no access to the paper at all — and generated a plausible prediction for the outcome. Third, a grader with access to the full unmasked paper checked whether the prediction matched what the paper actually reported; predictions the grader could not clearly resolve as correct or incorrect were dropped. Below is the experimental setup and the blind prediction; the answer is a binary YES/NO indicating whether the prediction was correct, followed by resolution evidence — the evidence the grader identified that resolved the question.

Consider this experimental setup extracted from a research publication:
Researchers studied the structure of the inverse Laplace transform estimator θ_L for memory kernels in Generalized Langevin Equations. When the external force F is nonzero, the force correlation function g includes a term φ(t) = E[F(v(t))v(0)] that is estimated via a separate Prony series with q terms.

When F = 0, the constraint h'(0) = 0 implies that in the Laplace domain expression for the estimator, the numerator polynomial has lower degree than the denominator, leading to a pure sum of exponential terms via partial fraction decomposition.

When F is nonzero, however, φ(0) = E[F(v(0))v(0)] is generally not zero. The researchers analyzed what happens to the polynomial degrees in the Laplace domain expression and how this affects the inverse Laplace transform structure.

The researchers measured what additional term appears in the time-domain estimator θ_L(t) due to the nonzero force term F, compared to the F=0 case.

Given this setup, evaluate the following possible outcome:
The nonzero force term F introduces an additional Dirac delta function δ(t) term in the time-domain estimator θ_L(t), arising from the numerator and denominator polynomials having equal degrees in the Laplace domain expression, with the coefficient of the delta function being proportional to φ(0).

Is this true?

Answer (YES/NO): YES